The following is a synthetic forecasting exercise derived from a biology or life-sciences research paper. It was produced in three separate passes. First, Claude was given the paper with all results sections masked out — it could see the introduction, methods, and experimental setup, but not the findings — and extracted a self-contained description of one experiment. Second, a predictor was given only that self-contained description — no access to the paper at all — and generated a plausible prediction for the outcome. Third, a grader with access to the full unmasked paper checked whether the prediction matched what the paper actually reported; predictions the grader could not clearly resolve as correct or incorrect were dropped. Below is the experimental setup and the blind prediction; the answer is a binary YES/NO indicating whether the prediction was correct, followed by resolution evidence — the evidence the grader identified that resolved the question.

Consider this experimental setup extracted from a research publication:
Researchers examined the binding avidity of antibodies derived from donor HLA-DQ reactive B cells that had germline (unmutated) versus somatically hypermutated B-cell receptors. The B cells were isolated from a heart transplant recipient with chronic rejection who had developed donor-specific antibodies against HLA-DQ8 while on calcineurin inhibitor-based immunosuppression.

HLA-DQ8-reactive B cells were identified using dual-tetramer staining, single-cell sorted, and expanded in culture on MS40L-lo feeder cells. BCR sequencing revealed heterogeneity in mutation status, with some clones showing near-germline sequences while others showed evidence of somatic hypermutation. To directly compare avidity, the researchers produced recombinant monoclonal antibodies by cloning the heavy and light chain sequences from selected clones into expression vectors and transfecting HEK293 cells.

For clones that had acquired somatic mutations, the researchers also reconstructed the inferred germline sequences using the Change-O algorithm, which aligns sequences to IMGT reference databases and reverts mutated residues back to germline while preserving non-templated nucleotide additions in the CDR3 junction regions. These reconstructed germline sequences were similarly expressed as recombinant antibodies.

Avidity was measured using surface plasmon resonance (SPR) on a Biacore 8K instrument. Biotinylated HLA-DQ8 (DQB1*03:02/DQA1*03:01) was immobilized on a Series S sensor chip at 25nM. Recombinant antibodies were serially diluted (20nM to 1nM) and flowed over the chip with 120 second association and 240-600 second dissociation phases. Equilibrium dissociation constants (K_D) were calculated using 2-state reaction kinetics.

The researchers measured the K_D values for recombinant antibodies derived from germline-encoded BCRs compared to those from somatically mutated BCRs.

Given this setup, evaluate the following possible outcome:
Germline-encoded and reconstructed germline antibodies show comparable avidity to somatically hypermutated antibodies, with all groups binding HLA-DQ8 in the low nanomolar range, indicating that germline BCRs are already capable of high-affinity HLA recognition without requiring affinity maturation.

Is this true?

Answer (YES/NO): NO